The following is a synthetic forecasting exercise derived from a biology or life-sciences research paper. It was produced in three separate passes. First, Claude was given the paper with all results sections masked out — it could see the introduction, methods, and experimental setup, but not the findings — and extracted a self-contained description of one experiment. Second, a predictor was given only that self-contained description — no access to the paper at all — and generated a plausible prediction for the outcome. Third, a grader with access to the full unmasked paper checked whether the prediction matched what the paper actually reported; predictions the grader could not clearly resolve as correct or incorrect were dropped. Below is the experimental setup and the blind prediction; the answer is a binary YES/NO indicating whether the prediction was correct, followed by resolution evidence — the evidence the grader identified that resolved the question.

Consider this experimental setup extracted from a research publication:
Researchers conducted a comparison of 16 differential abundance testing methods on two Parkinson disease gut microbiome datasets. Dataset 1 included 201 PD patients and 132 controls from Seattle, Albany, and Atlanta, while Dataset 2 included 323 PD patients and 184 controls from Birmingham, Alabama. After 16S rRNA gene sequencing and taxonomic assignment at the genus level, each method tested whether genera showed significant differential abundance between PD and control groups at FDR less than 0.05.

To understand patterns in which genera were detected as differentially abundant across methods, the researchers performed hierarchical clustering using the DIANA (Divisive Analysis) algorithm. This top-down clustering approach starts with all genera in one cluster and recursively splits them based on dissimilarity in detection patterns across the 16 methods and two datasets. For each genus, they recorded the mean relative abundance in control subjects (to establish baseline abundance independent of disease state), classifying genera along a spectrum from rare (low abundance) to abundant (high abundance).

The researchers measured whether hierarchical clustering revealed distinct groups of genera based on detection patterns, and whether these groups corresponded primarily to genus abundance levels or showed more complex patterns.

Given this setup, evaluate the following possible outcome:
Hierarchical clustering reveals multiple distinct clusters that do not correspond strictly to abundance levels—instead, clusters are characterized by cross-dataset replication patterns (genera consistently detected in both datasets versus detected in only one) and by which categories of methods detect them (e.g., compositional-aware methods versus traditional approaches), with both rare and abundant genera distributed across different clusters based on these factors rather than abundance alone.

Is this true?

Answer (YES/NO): YES